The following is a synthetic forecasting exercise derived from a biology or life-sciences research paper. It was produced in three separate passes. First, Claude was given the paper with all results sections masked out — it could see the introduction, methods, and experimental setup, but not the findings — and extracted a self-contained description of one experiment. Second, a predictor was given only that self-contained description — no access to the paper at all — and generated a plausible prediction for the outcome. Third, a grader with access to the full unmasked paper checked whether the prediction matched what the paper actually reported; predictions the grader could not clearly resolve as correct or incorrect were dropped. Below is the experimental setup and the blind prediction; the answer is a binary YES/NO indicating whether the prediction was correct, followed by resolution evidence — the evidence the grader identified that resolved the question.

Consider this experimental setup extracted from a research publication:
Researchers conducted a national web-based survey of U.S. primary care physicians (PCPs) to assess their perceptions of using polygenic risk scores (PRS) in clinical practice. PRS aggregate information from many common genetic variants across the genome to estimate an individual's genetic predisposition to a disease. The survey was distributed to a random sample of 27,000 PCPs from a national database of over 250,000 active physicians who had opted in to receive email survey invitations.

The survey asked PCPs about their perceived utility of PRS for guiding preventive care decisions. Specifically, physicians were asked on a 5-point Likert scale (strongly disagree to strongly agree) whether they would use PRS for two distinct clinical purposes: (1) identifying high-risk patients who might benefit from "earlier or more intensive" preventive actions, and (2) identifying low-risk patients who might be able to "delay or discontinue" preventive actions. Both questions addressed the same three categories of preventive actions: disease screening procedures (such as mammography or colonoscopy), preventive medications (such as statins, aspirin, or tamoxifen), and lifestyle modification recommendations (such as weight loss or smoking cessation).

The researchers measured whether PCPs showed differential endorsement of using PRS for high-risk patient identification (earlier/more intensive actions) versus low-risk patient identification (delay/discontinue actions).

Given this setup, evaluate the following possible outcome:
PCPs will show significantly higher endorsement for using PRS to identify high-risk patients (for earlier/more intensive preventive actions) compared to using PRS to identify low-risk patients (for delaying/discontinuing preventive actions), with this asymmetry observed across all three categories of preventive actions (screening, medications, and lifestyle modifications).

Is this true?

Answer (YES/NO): YES